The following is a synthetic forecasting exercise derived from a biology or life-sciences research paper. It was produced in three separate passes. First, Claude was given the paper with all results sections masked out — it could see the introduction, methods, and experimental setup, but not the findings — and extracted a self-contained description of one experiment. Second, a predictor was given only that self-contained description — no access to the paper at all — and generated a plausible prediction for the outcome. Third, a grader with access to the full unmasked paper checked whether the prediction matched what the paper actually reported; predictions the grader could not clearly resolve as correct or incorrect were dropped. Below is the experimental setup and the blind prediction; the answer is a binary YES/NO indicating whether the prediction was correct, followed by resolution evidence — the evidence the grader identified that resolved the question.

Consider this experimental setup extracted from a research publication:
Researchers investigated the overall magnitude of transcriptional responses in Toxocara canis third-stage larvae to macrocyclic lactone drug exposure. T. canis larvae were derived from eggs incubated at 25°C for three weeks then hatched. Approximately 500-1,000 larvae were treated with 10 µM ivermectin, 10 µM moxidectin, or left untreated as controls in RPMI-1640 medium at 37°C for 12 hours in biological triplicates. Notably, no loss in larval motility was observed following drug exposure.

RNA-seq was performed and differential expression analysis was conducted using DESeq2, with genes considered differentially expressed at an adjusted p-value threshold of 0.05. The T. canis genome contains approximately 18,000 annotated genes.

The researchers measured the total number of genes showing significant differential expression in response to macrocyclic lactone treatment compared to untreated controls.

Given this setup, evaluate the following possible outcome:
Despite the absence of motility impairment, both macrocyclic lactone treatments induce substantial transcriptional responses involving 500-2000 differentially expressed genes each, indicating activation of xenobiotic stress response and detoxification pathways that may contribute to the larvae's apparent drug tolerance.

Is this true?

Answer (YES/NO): YES